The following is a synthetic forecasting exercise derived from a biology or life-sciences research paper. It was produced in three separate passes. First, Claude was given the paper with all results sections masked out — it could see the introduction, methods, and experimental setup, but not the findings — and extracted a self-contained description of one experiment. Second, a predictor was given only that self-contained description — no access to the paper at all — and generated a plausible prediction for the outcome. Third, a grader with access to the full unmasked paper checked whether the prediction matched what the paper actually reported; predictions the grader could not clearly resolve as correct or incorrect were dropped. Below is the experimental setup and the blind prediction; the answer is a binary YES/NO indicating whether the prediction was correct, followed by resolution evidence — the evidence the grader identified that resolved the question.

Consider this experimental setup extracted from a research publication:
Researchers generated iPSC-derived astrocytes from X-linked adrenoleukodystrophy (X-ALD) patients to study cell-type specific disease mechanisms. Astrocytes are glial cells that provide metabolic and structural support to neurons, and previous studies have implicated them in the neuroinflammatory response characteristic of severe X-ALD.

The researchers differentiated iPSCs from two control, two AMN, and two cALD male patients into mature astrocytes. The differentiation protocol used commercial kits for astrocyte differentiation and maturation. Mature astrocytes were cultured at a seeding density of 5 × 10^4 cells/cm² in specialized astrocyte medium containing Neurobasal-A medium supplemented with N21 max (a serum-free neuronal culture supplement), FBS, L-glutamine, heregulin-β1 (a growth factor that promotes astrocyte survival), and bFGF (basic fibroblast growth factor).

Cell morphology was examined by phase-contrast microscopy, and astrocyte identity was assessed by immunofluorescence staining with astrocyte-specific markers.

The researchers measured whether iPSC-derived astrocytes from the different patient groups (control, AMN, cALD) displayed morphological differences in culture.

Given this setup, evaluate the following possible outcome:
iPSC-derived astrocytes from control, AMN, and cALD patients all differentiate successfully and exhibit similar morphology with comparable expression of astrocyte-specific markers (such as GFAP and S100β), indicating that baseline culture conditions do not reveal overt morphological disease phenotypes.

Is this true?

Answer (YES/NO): YES